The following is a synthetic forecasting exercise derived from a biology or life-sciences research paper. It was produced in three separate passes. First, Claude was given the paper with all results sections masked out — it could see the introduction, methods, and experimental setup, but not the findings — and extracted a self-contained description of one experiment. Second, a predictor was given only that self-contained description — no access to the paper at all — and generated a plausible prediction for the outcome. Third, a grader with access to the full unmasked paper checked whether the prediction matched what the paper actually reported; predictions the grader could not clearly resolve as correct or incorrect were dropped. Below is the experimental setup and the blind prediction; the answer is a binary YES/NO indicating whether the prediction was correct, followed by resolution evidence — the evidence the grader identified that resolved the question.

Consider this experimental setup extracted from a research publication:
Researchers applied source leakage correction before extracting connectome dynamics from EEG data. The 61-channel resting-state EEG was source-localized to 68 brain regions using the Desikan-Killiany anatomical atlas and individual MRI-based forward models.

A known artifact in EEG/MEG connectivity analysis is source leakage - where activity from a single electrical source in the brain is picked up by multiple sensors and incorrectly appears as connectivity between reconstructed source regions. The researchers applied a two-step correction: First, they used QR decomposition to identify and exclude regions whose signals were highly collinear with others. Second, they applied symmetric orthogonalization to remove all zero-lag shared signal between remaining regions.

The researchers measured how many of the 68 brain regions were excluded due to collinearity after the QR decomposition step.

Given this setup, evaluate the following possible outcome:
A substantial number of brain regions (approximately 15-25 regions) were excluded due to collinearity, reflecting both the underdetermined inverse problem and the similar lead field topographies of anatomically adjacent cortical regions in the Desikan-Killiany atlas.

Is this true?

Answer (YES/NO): NO